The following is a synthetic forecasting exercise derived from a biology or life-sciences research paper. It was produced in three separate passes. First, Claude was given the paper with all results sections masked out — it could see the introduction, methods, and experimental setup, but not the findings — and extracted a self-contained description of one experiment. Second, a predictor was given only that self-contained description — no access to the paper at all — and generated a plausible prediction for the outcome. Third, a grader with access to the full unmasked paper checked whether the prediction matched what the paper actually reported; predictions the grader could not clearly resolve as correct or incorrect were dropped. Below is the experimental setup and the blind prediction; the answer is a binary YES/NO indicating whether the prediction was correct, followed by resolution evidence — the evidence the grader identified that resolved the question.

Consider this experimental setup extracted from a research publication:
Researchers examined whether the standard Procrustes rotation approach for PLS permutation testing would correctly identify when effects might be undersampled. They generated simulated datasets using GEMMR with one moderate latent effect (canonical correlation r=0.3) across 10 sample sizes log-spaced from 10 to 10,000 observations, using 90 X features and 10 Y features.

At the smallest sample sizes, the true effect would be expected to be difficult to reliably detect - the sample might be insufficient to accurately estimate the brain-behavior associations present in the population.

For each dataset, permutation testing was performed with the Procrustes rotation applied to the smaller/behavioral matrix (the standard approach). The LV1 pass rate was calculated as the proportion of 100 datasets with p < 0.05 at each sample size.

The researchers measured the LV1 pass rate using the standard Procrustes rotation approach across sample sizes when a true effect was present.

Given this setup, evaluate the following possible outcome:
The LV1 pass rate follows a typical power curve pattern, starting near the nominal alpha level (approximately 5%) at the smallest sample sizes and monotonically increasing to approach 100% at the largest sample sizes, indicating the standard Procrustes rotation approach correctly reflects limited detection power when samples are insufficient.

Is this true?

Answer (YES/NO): NO